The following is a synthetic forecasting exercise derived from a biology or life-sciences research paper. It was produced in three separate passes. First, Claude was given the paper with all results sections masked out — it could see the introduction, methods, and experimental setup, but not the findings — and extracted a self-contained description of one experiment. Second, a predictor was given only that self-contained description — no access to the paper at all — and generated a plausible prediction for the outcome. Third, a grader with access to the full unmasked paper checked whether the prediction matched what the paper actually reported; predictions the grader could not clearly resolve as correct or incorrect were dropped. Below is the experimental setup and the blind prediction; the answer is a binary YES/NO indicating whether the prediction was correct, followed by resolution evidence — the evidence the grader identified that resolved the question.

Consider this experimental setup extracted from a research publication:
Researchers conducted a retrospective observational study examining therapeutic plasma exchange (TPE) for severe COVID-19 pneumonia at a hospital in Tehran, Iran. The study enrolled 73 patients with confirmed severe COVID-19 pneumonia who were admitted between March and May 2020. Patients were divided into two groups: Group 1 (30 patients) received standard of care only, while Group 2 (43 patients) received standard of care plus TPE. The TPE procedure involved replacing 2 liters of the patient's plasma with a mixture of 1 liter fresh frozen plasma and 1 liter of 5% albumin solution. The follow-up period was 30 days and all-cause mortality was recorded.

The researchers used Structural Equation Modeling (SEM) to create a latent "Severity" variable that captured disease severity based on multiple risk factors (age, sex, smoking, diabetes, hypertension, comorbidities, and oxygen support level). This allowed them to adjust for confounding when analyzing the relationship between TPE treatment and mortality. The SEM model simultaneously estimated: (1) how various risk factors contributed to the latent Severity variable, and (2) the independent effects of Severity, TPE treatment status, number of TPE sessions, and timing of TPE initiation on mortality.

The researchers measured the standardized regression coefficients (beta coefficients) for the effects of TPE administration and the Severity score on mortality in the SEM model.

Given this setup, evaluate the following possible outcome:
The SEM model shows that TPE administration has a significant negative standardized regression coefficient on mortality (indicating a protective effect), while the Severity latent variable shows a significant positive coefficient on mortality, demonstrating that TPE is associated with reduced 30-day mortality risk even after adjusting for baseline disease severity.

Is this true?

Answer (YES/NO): NO